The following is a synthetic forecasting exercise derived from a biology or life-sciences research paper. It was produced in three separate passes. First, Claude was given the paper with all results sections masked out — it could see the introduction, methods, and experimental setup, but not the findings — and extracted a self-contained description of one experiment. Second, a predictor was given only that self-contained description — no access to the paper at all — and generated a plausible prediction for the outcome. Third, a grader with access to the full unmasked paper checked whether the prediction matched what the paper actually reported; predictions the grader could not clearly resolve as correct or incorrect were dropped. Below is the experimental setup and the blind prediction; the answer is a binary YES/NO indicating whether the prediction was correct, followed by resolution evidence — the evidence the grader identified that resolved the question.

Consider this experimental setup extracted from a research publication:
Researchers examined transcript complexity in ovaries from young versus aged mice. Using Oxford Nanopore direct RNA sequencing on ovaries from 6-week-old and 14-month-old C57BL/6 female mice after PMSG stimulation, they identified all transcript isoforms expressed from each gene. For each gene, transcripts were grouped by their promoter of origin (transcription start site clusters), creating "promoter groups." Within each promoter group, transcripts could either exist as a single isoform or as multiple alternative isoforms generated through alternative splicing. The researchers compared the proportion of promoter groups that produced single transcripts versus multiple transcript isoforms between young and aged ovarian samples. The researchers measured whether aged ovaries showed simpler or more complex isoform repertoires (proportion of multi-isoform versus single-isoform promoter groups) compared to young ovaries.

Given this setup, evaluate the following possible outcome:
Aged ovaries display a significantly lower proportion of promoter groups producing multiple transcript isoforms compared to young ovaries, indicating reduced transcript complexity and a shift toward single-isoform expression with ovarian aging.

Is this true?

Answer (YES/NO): NO